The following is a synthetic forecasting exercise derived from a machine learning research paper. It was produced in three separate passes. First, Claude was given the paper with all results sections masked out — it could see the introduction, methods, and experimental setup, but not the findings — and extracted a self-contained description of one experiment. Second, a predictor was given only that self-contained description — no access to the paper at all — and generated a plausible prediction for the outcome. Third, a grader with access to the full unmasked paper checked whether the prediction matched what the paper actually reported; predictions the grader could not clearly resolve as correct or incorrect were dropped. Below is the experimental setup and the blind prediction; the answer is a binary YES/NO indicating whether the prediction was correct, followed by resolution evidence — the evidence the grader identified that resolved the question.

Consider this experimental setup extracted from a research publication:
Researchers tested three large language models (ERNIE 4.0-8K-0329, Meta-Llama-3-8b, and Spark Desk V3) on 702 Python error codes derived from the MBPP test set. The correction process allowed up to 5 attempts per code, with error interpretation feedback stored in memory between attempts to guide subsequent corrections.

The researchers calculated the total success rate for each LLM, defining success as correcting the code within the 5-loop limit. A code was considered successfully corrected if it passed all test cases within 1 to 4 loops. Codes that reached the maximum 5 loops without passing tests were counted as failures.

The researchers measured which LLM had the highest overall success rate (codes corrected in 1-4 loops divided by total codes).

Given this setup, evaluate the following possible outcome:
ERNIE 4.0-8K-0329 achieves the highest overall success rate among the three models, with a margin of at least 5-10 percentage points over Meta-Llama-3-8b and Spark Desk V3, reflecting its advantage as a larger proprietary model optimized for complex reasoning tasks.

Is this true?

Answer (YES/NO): NO